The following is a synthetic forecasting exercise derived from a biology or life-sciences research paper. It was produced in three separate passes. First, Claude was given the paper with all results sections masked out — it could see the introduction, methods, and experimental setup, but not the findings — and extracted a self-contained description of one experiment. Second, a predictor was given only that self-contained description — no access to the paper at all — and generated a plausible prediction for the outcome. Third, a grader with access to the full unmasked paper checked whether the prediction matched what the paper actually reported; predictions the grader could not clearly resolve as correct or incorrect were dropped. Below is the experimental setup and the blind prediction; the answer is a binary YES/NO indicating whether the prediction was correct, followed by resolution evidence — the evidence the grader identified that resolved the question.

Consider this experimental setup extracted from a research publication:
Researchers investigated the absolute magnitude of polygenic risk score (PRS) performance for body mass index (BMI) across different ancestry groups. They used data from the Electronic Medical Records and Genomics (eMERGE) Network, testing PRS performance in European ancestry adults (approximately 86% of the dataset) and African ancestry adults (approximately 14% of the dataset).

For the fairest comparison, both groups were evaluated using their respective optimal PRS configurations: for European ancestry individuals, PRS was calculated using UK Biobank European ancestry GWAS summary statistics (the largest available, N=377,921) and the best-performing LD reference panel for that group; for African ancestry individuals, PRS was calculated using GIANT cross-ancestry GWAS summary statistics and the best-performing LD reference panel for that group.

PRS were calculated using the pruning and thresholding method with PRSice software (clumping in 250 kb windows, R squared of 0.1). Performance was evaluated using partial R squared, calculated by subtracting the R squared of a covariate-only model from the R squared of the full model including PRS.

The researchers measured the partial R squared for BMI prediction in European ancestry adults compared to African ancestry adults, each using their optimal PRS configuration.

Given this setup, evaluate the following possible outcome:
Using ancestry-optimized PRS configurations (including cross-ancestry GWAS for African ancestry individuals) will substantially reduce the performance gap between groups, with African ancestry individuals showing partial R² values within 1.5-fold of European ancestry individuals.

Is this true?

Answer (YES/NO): NO